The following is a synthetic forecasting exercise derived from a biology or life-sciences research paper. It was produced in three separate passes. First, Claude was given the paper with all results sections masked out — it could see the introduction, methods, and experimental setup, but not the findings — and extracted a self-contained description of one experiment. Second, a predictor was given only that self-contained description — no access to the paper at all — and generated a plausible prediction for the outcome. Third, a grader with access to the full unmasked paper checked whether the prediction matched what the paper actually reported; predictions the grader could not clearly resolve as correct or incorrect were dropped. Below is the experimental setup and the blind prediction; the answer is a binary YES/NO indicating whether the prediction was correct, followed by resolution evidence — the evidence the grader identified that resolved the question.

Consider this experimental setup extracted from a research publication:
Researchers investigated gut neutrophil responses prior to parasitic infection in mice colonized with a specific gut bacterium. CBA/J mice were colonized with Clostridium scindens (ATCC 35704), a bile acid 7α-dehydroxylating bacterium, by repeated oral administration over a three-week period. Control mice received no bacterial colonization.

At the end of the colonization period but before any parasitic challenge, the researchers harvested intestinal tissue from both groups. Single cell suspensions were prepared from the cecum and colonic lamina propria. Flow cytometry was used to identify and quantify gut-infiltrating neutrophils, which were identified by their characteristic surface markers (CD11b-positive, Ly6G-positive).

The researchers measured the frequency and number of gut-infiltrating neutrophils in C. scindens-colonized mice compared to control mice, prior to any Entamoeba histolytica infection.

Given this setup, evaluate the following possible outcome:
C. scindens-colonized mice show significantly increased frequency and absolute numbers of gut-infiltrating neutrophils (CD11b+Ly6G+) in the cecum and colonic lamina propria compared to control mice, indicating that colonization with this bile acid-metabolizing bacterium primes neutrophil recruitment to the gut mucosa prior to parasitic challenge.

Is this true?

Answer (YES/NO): NO